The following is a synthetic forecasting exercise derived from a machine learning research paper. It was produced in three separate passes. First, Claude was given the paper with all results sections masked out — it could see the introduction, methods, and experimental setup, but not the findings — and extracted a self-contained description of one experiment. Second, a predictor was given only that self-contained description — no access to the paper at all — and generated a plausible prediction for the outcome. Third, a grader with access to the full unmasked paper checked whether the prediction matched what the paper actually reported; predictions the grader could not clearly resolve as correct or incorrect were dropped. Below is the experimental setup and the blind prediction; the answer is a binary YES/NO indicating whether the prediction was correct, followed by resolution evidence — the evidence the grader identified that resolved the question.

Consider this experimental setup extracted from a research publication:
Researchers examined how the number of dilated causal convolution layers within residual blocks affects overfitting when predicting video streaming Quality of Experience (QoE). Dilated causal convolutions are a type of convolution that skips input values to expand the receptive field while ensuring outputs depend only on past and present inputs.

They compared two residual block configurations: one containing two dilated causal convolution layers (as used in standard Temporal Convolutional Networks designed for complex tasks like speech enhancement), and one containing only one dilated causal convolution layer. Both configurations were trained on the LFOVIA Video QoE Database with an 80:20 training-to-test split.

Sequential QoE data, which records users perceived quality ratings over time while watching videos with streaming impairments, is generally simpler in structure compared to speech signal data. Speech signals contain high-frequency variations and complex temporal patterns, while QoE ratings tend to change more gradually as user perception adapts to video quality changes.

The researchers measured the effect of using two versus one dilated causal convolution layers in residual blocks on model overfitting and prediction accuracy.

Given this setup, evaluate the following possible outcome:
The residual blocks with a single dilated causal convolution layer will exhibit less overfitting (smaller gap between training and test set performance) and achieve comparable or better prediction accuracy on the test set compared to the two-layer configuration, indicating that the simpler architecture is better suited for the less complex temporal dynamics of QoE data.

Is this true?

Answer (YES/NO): YES